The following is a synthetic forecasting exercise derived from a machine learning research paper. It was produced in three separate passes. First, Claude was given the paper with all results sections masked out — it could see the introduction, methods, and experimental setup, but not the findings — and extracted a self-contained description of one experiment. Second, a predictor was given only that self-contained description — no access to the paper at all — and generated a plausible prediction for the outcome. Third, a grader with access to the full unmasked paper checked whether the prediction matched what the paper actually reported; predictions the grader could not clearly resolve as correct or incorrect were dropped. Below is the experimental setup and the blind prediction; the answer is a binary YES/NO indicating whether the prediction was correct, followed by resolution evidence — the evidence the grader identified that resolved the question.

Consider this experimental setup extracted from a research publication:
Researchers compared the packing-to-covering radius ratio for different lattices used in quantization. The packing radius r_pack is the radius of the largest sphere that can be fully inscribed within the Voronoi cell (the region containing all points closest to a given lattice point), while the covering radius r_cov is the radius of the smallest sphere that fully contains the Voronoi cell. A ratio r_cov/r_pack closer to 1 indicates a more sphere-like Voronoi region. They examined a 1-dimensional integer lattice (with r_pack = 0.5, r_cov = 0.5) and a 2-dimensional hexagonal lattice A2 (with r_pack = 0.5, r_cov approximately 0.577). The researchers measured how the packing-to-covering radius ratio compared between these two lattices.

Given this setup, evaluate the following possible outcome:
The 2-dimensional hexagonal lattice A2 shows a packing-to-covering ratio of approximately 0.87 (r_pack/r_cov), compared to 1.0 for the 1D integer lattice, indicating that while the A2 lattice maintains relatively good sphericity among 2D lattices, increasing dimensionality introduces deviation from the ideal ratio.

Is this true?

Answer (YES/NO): YES